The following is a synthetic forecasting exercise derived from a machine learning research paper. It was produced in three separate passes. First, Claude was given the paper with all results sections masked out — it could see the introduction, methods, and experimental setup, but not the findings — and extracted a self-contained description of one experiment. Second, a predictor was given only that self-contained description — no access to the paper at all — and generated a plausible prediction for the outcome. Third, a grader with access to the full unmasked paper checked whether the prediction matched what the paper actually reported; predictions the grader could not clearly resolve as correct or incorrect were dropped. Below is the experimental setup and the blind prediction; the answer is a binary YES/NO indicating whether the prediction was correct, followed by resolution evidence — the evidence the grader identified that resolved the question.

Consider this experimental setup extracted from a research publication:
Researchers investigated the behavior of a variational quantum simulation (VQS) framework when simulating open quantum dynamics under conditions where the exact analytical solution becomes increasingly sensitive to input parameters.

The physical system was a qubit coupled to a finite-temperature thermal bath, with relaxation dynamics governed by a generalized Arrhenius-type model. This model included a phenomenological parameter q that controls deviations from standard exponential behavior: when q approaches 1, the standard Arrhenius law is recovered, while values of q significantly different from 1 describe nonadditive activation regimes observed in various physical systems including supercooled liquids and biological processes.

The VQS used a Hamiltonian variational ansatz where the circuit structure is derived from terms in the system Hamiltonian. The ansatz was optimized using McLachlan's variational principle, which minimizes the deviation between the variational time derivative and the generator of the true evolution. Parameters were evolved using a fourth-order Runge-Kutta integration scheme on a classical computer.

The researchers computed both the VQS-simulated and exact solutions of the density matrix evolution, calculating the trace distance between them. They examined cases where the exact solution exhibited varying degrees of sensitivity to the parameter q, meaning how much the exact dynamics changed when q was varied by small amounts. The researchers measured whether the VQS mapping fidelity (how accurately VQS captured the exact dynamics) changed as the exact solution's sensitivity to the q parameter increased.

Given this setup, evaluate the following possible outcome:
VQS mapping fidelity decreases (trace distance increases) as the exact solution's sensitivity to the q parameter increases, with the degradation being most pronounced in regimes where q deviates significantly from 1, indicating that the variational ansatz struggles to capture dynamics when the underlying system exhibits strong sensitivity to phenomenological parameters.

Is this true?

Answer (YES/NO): NO